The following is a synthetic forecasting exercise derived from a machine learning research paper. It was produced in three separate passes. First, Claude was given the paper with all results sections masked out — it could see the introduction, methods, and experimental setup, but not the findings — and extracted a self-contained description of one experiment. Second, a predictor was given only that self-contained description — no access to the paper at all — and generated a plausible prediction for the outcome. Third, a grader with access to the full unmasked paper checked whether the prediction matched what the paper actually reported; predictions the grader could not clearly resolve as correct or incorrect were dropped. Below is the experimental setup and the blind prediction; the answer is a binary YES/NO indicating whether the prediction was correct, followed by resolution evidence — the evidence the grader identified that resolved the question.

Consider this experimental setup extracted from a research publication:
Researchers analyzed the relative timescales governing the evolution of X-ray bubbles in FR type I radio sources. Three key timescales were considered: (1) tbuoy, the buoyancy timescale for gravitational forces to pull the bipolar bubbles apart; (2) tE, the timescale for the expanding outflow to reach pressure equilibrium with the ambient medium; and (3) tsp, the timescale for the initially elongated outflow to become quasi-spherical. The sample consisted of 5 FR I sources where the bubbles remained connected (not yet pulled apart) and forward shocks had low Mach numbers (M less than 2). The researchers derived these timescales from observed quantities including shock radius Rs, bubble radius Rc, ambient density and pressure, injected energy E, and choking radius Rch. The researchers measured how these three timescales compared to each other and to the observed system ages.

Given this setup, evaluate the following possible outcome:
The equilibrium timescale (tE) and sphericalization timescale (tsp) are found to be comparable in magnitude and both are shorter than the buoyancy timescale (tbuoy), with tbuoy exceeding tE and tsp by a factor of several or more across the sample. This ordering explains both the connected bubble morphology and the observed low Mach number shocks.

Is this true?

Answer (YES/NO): NO